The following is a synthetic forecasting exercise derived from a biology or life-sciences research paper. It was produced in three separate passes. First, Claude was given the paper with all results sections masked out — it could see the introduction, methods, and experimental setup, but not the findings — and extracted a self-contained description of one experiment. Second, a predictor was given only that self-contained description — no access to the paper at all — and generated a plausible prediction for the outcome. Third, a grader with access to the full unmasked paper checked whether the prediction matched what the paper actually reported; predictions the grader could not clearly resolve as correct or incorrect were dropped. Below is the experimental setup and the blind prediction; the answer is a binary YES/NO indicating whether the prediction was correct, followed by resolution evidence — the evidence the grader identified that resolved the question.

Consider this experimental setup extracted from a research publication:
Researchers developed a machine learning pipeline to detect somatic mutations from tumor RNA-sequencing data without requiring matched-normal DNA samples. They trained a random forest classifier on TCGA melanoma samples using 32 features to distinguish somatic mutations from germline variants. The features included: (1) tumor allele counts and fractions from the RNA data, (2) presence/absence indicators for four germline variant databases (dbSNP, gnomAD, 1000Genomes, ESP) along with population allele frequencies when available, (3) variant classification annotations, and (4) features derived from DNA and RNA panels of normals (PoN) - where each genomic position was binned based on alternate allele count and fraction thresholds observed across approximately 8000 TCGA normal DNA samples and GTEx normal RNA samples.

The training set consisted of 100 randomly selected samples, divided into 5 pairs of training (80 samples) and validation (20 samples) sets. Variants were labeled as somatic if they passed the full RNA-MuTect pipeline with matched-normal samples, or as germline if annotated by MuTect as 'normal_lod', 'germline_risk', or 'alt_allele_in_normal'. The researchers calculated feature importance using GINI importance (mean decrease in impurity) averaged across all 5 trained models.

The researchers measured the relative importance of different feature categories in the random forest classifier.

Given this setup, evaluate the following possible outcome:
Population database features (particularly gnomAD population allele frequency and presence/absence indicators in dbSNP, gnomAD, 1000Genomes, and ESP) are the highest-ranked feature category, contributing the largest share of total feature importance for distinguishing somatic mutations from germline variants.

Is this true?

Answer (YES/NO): NO